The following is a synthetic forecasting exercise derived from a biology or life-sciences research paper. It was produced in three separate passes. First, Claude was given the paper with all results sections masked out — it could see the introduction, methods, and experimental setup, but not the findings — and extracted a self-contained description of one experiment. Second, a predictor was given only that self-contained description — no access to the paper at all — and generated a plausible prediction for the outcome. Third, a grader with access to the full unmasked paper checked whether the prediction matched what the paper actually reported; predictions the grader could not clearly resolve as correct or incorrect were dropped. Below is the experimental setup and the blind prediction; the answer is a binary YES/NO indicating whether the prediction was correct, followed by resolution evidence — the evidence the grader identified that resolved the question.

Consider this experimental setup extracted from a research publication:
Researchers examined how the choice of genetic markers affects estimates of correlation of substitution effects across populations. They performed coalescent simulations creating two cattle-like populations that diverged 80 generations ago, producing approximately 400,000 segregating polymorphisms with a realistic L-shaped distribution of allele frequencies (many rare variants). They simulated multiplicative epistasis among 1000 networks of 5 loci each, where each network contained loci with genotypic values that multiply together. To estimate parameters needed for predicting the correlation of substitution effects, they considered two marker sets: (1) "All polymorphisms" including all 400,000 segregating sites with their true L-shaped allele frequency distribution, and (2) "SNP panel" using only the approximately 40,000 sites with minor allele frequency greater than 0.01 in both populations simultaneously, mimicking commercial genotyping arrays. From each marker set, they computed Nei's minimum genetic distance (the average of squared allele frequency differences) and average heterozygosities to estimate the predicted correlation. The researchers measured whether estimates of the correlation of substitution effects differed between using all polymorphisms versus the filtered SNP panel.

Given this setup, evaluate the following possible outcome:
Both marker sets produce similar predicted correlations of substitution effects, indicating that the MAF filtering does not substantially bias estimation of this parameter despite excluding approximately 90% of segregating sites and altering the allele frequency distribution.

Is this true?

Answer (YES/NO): NO